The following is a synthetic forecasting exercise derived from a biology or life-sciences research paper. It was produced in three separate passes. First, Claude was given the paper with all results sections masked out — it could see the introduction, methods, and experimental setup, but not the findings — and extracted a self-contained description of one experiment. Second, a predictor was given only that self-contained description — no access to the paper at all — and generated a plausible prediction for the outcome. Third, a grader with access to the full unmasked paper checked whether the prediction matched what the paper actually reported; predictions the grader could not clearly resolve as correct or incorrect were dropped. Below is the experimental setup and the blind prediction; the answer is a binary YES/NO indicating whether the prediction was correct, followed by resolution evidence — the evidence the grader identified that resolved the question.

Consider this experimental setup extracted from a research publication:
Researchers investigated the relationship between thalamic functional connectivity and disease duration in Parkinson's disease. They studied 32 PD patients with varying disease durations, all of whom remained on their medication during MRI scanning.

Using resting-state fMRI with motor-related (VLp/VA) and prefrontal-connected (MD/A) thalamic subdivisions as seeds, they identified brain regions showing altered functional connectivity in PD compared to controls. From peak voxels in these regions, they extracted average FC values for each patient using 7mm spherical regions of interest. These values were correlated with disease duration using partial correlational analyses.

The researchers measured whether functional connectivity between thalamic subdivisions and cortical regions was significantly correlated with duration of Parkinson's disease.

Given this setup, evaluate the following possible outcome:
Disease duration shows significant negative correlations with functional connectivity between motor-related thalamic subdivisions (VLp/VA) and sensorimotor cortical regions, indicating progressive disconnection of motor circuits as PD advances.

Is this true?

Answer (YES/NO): NO